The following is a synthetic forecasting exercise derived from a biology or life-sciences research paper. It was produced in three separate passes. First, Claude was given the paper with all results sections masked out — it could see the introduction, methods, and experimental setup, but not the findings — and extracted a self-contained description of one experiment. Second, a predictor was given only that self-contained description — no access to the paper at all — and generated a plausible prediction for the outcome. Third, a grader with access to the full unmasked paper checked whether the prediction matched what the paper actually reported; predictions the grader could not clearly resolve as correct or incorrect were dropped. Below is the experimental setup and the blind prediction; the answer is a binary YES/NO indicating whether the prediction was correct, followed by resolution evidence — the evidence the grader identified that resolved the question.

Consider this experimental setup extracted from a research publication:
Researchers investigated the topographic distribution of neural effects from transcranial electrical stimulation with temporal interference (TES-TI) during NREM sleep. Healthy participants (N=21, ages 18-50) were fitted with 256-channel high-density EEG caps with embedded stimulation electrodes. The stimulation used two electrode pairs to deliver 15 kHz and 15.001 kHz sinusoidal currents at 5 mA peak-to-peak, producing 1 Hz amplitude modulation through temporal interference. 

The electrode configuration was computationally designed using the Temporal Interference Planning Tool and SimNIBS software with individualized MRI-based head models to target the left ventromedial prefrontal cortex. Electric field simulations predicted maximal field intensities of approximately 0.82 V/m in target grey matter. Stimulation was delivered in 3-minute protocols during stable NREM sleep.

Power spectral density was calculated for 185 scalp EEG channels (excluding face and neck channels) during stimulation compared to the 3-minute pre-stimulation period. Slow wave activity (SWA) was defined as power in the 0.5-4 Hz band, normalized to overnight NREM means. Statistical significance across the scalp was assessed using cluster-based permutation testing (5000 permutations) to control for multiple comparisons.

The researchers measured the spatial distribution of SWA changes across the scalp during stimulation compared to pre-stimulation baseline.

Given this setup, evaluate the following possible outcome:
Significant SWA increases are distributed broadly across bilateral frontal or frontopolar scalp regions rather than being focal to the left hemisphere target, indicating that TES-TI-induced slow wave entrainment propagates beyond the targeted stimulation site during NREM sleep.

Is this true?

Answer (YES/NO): NO